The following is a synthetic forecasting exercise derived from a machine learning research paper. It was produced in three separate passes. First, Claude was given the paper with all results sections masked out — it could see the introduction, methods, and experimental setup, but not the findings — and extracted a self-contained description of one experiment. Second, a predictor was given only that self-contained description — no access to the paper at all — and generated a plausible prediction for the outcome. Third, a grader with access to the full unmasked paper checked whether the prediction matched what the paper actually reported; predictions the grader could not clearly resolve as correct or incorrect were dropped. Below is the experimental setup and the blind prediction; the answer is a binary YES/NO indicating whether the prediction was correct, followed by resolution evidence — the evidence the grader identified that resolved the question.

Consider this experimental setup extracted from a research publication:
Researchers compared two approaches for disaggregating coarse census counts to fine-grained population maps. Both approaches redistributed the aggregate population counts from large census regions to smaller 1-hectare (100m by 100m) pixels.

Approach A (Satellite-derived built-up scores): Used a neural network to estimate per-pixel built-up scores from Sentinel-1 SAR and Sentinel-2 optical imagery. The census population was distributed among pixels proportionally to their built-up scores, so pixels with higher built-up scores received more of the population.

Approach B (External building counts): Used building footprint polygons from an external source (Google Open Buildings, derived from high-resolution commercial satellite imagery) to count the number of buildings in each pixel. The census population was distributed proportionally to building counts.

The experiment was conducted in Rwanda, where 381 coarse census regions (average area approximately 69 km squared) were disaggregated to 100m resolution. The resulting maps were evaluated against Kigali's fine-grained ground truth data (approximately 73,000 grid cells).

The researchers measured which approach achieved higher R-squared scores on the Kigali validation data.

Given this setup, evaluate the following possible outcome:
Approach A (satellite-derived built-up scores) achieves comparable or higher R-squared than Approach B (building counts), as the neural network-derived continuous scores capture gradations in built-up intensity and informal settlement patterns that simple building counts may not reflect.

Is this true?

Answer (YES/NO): NO